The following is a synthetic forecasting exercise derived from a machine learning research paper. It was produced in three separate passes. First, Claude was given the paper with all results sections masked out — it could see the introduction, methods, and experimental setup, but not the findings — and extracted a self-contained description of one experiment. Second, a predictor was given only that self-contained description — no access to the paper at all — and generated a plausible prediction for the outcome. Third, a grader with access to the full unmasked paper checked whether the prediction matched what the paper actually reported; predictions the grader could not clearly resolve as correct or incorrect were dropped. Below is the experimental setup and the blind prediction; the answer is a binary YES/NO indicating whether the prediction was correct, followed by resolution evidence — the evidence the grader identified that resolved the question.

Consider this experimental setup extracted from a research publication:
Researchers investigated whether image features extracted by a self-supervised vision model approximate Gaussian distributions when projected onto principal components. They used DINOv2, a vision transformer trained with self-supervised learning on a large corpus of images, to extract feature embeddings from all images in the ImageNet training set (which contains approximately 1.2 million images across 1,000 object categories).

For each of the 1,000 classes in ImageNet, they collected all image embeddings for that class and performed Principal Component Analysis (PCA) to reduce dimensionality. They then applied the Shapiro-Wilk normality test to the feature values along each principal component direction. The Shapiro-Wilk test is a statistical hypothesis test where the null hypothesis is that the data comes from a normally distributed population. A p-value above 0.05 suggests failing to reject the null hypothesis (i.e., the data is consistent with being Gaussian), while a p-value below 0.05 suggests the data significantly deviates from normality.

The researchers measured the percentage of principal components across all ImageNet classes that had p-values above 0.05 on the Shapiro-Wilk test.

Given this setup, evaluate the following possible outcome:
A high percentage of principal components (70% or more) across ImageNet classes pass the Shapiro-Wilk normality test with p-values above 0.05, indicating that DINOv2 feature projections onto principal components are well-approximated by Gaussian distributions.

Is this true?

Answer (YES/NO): NO